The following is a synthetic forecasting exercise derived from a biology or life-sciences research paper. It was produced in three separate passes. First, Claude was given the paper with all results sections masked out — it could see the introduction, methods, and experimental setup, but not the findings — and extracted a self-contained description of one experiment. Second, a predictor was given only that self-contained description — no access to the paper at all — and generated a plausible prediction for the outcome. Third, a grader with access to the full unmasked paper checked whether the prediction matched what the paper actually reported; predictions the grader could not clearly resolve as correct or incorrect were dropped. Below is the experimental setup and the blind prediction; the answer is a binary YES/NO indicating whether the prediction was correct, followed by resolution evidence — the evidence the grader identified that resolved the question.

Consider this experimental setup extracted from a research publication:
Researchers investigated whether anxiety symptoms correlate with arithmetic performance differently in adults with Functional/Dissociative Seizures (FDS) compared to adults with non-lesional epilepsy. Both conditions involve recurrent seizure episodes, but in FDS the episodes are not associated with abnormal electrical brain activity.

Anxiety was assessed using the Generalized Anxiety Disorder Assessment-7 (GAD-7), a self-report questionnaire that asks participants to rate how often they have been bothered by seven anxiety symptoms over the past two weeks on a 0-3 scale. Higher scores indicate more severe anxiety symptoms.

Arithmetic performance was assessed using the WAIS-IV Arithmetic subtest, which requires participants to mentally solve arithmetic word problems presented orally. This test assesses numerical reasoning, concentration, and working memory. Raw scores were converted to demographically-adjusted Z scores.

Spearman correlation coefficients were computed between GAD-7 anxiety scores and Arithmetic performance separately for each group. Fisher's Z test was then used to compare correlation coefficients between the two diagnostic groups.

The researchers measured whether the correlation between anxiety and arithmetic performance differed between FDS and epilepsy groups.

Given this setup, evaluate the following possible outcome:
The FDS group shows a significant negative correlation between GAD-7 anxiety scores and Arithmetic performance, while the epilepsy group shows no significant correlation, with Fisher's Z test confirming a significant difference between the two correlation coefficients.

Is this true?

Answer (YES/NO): NO